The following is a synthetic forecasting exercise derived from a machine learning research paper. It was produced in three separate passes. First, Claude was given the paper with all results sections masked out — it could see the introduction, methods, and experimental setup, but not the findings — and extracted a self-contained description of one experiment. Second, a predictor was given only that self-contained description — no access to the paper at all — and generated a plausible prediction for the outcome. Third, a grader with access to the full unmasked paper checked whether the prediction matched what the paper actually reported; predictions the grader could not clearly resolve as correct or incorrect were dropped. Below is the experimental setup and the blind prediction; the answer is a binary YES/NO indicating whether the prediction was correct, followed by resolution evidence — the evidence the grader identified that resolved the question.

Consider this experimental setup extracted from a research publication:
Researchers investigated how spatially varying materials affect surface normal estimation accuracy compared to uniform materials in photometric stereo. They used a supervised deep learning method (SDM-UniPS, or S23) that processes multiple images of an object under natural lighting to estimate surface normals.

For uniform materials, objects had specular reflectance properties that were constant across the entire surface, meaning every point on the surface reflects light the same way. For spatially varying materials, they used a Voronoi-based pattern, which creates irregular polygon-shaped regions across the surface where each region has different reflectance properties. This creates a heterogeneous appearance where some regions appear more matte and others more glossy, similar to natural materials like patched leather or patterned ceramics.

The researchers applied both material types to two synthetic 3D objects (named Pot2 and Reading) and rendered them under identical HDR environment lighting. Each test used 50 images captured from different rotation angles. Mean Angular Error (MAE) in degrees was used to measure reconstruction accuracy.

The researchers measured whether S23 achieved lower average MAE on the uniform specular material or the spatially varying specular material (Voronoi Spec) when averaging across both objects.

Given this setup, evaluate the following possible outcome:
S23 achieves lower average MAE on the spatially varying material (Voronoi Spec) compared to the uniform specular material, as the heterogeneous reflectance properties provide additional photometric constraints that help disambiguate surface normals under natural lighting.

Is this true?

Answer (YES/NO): NO